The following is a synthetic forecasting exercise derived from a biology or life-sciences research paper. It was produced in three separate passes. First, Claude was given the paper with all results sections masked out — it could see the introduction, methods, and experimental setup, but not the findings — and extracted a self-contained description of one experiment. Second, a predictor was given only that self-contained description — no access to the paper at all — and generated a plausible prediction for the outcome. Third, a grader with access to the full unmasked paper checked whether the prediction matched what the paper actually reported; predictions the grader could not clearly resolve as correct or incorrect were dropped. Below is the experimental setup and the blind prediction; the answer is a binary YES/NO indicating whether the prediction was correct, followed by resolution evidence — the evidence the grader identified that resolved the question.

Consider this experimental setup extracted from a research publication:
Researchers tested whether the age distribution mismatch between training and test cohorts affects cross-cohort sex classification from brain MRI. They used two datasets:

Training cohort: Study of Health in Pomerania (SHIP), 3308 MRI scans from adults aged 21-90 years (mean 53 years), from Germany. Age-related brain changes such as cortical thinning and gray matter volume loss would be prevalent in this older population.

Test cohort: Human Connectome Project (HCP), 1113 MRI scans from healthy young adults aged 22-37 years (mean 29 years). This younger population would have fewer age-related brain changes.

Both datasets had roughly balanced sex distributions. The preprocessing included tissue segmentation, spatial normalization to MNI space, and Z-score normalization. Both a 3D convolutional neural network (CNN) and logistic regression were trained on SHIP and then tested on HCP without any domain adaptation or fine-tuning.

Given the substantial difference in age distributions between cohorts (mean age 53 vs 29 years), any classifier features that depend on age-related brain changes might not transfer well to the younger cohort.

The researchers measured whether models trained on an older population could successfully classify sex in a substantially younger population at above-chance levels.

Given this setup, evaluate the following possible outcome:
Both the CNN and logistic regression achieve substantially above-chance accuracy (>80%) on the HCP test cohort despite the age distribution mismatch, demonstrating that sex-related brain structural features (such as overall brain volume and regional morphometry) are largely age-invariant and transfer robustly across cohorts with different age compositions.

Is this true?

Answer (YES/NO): NO